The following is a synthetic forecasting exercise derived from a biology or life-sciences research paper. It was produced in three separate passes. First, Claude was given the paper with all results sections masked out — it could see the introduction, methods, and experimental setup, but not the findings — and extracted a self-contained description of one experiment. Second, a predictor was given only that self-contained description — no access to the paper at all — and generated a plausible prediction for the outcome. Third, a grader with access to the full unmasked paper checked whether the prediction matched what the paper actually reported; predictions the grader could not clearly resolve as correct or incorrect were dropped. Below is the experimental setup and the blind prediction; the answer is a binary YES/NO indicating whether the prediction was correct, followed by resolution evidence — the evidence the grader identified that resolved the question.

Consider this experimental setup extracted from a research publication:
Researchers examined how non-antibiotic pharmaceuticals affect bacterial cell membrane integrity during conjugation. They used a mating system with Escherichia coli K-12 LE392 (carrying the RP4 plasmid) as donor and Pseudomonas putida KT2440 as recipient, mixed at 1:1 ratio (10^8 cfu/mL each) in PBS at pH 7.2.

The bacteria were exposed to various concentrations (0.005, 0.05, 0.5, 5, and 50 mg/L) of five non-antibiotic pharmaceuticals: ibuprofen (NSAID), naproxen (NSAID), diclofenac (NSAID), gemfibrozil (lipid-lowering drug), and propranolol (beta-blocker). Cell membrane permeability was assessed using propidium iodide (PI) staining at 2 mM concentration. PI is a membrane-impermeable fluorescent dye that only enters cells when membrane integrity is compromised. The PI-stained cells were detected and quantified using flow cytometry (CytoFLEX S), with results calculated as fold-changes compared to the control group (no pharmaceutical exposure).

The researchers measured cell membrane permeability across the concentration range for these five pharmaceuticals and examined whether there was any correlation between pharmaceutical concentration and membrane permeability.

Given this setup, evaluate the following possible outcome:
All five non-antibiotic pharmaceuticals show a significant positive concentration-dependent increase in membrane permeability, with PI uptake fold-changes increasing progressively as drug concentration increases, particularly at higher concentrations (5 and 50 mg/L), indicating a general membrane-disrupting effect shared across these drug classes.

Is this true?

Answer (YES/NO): NO